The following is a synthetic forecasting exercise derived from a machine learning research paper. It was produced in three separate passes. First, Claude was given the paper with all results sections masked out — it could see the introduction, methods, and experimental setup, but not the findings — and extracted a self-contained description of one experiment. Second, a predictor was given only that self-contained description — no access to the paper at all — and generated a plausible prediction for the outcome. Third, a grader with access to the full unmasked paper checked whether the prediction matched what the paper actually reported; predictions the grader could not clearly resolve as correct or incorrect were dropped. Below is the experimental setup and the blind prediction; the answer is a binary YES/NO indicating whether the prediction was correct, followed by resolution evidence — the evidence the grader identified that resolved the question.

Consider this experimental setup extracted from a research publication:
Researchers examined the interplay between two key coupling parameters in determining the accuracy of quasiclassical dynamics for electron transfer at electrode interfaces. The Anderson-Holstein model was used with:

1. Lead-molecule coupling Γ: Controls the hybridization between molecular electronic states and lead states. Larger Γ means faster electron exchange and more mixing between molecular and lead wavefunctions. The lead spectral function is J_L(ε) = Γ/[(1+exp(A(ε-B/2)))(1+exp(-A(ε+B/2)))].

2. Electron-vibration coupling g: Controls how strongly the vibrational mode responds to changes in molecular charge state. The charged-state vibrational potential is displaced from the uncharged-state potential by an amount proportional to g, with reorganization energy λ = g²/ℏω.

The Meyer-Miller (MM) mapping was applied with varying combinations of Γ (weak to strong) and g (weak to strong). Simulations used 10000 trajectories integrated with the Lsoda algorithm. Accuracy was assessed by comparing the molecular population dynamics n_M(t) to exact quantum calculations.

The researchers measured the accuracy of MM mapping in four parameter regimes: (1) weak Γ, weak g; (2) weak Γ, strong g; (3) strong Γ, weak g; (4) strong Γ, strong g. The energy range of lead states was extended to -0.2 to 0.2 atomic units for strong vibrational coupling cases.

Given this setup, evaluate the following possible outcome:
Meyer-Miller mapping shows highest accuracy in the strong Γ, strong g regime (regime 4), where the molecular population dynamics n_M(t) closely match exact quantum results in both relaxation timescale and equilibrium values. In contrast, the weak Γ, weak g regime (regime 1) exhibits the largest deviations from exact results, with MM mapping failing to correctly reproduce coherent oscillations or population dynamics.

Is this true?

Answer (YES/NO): NO